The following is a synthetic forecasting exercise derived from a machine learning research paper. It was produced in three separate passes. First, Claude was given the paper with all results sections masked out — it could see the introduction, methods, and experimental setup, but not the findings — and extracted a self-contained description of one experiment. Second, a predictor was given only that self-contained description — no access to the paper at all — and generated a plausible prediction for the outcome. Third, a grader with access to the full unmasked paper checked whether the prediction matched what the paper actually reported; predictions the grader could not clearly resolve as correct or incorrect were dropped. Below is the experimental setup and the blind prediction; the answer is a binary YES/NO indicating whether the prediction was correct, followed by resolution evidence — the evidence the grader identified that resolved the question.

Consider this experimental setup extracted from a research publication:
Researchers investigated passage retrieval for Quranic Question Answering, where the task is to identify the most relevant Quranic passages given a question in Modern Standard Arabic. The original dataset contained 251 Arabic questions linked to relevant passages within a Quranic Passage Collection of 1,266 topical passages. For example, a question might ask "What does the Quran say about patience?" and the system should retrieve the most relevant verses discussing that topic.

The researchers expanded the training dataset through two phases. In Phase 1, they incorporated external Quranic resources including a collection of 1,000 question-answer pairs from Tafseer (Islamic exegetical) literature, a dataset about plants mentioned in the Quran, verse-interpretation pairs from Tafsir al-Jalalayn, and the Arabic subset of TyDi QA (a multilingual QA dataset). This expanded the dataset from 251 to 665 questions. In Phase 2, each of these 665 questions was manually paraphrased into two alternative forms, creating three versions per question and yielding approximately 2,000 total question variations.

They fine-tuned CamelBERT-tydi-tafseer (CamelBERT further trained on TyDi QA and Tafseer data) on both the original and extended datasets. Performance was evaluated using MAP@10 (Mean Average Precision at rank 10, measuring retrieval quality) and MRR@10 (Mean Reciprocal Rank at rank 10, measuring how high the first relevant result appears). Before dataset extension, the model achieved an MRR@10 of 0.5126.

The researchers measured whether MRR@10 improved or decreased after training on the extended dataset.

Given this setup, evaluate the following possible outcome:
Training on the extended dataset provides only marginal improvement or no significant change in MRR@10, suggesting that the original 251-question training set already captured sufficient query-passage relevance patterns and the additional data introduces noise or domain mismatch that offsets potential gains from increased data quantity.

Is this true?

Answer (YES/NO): NO